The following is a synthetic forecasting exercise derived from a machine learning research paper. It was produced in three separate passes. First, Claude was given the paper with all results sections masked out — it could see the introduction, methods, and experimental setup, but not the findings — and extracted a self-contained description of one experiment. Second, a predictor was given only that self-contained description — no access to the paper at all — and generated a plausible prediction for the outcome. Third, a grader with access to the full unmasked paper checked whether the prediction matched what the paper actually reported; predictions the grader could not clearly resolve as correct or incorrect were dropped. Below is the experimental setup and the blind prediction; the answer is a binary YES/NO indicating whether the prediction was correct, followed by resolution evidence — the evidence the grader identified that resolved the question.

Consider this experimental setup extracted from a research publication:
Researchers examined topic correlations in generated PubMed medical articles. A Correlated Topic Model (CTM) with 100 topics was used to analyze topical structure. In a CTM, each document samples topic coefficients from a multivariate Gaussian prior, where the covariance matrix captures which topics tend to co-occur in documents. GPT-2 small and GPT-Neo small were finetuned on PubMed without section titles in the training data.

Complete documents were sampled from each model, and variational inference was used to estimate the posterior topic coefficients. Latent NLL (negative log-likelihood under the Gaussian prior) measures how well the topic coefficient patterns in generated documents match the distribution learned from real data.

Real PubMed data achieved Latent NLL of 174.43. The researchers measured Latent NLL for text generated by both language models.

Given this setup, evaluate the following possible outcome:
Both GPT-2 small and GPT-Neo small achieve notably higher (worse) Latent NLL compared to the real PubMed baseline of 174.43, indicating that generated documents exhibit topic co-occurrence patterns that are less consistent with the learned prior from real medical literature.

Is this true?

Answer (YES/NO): NO